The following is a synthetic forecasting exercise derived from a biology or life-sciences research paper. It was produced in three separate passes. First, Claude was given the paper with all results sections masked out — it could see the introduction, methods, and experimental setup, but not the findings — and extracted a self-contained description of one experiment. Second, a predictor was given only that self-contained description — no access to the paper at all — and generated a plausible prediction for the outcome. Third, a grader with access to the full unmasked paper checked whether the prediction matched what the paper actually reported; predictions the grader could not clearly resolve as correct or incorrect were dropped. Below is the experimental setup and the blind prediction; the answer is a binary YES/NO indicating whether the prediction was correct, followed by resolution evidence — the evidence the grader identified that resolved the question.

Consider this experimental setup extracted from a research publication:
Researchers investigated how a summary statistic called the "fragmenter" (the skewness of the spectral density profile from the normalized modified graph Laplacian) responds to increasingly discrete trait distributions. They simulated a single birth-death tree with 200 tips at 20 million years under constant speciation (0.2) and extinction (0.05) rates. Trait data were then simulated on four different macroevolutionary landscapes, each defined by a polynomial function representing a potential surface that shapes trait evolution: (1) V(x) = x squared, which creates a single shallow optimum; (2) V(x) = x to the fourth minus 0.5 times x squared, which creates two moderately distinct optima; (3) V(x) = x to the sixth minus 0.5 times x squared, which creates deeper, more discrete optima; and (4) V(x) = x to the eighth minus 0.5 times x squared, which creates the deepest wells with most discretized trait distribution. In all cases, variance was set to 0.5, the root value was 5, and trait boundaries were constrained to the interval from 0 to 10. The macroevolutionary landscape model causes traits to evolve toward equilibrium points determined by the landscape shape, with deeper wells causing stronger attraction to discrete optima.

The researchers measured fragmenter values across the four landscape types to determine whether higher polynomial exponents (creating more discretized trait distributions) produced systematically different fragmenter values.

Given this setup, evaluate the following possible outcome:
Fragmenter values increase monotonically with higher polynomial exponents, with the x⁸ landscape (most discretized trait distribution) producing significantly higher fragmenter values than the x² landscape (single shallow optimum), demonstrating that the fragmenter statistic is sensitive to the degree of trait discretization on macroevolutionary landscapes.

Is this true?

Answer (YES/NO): YES